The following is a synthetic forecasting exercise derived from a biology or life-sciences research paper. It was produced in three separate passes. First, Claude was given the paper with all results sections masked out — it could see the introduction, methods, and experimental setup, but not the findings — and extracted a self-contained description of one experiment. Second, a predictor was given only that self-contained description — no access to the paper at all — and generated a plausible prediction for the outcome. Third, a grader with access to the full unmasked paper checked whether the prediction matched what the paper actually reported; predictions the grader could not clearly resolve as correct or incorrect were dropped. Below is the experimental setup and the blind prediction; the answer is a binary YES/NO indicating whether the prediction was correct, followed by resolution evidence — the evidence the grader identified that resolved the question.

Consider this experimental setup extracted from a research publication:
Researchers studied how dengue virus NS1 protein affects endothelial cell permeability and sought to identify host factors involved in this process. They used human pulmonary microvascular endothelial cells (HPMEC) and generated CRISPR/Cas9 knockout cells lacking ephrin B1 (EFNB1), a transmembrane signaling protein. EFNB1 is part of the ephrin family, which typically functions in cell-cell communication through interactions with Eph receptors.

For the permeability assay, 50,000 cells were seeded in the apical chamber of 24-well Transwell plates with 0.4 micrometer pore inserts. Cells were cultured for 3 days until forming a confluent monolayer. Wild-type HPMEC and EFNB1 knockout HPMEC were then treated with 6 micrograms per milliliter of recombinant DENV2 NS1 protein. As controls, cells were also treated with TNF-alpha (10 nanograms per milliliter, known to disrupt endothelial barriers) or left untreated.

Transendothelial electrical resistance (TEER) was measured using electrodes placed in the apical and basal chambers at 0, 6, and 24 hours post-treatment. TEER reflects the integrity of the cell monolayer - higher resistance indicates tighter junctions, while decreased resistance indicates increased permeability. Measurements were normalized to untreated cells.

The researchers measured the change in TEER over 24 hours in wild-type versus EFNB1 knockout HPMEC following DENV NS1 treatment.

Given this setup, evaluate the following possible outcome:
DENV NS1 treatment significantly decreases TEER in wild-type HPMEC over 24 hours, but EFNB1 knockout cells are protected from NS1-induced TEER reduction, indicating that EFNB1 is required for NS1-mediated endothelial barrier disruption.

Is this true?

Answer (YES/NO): YES